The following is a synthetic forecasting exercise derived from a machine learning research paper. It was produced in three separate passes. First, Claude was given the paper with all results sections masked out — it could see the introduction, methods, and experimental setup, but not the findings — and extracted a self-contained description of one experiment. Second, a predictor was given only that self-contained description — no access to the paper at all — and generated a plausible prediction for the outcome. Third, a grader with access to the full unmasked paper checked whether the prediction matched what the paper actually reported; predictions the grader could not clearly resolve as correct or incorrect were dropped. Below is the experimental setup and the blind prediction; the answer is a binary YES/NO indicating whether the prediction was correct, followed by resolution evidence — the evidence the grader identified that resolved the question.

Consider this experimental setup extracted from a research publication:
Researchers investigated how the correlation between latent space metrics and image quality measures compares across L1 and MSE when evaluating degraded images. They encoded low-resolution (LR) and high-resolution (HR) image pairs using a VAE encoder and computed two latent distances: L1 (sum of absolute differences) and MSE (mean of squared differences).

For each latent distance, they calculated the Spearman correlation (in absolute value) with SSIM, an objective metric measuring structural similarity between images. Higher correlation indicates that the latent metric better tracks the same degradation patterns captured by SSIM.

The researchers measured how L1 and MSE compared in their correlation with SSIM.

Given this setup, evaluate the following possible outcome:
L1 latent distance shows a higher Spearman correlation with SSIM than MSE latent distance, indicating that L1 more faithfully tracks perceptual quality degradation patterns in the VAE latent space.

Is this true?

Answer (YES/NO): YES